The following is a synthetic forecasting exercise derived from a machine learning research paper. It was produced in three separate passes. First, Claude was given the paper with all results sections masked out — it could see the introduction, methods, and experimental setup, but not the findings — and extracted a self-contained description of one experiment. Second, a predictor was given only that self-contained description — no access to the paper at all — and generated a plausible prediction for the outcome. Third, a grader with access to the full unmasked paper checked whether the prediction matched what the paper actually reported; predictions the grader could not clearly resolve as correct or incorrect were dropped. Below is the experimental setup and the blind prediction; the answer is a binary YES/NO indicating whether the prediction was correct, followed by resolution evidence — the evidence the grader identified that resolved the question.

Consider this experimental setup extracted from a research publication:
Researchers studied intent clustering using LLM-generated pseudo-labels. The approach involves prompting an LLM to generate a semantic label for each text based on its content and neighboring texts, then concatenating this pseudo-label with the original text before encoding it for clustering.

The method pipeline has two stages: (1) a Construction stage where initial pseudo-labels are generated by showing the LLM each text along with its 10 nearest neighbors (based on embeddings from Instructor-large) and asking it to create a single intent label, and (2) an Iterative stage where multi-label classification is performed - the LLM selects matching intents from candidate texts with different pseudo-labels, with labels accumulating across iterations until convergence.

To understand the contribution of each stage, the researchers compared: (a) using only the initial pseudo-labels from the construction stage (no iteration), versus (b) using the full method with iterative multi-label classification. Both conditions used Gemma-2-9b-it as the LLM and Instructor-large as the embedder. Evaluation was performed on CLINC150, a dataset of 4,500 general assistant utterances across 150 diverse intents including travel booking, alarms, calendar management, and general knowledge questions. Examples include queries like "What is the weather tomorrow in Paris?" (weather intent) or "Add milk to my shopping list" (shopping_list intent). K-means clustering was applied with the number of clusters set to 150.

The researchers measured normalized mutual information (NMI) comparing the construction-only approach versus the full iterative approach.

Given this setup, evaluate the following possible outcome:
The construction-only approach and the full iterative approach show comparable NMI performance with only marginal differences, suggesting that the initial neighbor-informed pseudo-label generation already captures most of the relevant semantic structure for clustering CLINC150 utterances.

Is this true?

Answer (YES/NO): YES